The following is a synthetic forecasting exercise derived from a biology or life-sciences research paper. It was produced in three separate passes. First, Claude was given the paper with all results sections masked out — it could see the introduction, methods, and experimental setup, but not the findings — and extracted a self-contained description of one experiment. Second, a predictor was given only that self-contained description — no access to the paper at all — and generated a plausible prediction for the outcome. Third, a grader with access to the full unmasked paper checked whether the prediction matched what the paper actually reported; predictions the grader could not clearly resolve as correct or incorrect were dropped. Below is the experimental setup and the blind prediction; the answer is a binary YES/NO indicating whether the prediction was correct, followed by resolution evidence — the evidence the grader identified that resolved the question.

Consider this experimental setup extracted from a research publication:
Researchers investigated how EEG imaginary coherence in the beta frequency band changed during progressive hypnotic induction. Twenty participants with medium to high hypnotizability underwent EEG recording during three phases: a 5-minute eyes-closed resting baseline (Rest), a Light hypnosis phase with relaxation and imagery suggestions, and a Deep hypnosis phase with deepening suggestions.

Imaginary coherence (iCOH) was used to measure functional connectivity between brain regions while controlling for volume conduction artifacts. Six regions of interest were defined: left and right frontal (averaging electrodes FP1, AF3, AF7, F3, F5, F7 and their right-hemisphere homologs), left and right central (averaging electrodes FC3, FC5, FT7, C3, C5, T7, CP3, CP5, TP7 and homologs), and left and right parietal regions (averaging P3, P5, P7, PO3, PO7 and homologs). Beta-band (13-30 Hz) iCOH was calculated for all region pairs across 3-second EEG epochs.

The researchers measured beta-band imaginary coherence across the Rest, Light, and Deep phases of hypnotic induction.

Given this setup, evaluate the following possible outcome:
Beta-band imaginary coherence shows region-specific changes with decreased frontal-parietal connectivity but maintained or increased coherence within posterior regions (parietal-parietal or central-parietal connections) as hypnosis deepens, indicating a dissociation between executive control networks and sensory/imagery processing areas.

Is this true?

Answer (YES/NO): NO